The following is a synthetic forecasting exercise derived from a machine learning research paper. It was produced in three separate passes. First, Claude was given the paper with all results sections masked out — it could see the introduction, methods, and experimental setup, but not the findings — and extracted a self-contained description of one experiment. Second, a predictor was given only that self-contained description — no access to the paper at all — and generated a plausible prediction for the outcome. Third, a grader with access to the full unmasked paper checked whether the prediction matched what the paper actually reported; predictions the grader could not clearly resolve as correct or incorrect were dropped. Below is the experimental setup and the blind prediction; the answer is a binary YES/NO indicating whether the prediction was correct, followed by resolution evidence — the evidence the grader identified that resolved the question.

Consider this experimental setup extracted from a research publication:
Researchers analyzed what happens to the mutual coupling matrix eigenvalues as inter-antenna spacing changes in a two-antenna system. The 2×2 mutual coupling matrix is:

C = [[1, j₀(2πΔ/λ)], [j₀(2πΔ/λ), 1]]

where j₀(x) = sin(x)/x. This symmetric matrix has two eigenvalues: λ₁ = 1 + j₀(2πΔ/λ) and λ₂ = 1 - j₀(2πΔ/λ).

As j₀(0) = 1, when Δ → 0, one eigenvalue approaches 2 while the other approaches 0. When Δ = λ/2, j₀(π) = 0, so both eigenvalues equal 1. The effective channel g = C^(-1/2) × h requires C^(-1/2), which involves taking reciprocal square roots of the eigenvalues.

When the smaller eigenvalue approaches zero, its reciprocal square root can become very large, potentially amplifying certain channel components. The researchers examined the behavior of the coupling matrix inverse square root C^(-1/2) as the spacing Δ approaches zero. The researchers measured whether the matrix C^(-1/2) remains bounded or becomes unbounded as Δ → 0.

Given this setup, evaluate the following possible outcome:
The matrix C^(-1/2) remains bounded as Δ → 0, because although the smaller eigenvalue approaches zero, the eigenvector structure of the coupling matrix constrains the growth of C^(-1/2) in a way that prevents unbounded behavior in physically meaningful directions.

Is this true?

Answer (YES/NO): NO